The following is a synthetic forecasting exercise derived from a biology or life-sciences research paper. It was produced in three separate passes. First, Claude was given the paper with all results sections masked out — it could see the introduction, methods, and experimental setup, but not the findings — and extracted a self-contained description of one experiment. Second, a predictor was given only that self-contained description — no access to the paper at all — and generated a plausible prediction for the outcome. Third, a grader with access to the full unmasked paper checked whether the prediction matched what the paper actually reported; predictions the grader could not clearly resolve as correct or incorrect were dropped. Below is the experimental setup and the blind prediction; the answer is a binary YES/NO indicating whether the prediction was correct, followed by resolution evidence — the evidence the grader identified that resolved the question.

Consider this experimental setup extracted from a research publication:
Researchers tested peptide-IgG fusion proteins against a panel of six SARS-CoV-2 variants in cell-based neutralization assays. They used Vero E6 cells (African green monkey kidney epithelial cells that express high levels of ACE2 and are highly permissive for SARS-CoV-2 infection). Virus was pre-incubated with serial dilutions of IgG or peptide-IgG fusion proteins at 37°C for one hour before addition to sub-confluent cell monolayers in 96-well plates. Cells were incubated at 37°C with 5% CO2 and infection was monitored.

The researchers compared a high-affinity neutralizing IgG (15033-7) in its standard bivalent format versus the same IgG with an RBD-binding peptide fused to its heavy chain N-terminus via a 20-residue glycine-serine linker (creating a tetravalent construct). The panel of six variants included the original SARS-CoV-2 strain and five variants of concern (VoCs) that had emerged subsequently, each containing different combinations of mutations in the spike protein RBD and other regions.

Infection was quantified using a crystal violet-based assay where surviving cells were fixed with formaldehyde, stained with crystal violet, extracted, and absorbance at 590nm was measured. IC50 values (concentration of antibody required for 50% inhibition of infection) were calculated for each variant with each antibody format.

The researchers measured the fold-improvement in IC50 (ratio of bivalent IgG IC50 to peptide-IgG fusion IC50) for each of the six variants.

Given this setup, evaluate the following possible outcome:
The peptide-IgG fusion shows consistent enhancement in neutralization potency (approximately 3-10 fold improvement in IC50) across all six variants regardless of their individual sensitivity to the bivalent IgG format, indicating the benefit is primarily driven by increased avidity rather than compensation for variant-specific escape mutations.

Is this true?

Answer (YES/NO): NO